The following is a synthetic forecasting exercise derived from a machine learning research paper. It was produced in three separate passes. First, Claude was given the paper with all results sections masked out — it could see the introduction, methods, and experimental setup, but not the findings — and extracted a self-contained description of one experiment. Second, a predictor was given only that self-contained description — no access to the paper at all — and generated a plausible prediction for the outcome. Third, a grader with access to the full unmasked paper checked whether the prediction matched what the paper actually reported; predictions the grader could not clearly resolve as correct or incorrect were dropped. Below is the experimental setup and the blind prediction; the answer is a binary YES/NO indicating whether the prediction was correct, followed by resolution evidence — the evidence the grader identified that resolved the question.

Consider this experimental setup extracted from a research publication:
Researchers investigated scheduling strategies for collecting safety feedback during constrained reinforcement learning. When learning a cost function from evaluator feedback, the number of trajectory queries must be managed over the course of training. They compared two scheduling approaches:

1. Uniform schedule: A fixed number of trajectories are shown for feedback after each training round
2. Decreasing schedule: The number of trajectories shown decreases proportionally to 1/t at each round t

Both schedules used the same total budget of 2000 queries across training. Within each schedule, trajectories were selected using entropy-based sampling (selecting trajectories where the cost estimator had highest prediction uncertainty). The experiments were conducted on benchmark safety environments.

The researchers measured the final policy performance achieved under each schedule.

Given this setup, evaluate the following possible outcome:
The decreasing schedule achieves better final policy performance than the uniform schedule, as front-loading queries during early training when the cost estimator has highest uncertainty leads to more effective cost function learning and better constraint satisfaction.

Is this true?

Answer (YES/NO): YES